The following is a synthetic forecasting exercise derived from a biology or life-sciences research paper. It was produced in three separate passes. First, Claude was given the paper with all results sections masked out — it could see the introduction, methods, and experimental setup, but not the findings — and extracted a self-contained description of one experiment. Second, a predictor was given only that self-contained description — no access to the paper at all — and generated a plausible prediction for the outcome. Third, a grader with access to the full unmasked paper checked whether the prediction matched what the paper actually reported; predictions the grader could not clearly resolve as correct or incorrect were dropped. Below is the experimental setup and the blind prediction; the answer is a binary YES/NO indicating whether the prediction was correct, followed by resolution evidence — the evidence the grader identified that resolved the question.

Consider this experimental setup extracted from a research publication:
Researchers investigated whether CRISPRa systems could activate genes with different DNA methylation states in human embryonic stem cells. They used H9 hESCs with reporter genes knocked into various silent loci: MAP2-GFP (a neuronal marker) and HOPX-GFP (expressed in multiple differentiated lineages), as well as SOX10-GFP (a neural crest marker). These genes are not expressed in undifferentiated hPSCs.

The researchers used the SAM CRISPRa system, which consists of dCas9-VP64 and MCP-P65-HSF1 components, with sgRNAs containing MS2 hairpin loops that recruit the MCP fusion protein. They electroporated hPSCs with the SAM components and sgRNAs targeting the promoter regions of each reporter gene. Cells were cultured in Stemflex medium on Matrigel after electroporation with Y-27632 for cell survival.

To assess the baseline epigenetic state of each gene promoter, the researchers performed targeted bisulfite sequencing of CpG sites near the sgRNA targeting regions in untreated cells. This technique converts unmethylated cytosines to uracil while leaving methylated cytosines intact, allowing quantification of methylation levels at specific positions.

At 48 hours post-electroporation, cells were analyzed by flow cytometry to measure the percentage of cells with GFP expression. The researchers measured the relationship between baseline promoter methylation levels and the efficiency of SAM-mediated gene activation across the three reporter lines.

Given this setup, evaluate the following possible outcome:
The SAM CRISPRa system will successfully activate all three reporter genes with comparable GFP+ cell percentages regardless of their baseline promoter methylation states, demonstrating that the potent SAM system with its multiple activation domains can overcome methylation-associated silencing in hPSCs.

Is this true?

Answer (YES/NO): NO